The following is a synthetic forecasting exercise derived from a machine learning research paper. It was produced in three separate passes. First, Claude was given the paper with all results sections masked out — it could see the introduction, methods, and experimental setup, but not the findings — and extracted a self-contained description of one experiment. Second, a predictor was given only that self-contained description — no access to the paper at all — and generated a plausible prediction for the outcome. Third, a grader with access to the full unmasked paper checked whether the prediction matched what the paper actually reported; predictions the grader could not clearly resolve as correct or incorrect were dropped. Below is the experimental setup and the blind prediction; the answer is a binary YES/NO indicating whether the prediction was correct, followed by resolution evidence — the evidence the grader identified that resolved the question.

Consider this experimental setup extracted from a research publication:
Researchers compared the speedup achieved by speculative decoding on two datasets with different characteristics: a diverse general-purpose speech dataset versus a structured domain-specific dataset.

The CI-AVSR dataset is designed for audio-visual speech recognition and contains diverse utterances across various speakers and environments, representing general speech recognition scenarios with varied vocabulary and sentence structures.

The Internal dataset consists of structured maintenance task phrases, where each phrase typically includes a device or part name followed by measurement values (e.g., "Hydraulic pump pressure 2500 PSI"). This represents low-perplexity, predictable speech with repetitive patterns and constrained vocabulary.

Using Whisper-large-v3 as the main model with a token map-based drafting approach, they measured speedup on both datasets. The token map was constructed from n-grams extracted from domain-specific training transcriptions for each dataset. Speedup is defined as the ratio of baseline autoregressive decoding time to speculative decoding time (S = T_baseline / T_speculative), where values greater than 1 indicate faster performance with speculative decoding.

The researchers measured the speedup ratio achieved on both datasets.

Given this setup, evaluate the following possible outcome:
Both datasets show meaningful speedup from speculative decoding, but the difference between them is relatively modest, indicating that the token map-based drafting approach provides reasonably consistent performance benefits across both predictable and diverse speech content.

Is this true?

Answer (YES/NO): NO